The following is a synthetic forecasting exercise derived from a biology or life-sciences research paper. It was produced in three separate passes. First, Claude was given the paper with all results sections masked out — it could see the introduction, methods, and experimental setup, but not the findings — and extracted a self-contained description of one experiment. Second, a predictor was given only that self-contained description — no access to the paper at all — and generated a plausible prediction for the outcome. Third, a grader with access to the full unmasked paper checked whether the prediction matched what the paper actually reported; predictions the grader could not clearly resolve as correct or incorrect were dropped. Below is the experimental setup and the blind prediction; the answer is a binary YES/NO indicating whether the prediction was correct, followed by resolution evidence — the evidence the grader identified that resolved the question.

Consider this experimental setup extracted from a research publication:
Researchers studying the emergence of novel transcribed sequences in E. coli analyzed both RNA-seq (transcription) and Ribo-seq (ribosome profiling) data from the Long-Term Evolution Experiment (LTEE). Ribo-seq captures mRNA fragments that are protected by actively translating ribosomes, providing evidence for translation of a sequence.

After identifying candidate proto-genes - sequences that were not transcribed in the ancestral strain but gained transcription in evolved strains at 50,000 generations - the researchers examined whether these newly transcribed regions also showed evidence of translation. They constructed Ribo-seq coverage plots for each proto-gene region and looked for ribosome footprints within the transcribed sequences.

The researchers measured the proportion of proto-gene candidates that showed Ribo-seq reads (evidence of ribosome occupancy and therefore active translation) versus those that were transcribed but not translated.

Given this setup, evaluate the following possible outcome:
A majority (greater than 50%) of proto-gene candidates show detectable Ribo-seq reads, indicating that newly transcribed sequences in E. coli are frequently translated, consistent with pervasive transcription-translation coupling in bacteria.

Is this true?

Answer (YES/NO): NO